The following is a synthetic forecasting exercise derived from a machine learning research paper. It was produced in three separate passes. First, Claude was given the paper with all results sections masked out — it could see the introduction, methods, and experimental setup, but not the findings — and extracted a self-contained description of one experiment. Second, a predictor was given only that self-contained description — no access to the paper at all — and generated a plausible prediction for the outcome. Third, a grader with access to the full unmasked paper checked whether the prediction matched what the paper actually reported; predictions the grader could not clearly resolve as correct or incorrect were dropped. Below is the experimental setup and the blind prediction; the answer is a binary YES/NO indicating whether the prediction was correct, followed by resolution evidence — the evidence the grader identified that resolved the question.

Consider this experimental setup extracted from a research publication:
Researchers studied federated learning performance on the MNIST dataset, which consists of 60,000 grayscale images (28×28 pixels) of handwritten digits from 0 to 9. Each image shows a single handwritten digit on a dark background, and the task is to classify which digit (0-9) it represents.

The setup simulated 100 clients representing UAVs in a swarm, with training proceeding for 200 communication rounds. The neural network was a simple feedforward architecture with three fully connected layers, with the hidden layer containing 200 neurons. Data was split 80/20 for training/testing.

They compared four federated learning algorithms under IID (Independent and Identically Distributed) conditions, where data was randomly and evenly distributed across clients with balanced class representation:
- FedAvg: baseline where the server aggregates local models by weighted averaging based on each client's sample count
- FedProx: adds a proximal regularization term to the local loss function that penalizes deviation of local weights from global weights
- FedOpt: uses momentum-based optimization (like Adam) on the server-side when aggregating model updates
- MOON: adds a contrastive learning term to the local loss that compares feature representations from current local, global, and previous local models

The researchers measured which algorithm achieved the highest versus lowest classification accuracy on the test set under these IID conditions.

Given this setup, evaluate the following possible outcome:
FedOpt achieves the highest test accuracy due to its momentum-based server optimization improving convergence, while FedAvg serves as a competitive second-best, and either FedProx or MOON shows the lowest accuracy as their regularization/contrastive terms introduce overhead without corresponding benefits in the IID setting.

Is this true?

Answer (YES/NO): NO